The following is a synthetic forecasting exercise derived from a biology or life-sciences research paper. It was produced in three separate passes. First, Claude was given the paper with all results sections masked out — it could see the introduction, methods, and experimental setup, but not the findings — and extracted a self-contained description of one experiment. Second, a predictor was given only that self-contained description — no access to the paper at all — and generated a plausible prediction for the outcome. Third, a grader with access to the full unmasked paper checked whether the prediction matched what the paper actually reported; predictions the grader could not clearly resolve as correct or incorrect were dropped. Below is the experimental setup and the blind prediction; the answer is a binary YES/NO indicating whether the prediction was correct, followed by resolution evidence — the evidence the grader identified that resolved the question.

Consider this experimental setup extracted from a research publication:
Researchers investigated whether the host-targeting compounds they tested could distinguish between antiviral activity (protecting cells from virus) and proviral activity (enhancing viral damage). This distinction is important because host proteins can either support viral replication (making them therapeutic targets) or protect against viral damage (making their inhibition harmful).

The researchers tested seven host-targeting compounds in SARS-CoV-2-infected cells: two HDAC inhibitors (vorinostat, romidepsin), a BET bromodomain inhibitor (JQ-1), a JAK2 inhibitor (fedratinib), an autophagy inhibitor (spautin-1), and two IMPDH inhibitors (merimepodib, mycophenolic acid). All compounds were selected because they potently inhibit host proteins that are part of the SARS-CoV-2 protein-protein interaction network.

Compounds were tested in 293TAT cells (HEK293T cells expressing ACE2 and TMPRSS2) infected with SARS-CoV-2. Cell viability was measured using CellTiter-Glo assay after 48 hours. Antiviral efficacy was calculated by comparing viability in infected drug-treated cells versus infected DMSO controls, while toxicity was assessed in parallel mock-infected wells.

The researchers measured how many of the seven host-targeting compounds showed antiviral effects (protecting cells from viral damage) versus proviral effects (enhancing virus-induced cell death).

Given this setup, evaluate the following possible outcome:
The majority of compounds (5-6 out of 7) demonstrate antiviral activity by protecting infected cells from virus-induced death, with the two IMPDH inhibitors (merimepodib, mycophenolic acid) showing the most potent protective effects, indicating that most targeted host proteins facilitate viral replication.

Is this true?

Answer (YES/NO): NO